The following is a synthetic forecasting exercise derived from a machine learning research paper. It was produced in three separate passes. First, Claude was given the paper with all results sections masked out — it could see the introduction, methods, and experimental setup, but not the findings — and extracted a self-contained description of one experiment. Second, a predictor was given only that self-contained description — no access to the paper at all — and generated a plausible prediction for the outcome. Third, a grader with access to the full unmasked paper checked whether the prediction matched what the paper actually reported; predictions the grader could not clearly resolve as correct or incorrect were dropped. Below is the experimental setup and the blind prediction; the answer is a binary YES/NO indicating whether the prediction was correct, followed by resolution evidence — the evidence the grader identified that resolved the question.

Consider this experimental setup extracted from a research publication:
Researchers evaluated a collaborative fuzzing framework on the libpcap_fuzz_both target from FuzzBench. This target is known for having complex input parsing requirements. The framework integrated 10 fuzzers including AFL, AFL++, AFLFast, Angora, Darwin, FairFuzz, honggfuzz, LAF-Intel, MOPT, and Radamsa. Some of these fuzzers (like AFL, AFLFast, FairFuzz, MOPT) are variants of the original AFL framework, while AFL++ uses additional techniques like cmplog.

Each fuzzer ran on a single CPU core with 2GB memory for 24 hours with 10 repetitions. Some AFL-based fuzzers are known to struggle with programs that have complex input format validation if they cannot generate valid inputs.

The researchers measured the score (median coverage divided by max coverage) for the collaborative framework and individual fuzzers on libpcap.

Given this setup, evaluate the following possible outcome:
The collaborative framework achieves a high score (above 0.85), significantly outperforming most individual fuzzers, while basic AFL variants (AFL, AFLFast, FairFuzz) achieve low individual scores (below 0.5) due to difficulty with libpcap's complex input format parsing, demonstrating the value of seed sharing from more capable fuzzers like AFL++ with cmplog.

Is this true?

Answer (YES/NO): YES